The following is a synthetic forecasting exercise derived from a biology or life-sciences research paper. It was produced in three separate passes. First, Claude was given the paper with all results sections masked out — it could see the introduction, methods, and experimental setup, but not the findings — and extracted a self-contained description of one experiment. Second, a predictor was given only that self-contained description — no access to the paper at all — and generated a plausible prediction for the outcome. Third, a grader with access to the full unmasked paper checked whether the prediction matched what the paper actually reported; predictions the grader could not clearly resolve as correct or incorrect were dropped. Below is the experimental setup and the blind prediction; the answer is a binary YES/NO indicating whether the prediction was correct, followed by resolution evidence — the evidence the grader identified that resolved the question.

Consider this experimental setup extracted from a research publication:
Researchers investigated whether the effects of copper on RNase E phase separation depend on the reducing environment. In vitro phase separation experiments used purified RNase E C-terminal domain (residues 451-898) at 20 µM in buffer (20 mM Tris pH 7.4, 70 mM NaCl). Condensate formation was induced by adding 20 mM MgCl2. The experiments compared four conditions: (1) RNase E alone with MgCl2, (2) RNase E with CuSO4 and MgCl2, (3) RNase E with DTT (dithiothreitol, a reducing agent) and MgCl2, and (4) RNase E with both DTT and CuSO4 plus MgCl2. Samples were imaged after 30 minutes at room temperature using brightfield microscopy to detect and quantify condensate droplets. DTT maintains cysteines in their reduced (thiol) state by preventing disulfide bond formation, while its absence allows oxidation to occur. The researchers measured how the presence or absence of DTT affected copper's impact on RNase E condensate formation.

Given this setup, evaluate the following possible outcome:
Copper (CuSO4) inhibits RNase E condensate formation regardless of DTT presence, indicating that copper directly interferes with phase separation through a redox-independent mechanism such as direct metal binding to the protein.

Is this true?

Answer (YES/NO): NO